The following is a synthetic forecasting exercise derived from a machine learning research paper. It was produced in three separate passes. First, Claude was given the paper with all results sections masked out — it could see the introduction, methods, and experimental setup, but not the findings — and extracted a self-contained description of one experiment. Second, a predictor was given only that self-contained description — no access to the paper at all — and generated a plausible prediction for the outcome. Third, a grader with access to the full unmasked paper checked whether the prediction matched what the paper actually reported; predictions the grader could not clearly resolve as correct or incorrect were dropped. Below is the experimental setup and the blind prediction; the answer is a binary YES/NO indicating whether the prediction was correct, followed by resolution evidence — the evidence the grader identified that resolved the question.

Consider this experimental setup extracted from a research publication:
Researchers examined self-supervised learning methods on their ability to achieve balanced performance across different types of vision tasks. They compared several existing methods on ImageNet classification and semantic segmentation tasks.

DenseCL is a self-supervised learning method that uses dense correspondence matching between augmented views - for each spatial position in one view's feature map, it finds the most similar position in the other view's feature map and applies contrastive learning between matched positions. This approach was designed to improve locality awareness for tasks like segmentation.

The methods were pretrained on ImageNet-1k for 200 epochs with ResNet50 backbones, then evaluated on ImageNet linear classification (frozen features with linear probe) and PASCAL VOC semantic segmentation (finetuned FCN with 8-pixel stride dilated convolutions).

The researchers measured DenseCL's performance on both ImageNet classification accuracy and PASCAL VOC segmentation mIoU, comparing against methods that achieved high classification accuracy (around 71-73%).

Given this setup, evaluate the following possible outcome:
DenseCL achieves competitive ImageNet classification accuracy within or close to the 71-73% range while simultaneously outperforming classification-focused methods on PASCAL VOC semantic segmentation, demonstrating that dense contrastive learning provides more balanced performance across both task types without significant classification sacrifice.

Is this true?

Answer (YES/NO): NO